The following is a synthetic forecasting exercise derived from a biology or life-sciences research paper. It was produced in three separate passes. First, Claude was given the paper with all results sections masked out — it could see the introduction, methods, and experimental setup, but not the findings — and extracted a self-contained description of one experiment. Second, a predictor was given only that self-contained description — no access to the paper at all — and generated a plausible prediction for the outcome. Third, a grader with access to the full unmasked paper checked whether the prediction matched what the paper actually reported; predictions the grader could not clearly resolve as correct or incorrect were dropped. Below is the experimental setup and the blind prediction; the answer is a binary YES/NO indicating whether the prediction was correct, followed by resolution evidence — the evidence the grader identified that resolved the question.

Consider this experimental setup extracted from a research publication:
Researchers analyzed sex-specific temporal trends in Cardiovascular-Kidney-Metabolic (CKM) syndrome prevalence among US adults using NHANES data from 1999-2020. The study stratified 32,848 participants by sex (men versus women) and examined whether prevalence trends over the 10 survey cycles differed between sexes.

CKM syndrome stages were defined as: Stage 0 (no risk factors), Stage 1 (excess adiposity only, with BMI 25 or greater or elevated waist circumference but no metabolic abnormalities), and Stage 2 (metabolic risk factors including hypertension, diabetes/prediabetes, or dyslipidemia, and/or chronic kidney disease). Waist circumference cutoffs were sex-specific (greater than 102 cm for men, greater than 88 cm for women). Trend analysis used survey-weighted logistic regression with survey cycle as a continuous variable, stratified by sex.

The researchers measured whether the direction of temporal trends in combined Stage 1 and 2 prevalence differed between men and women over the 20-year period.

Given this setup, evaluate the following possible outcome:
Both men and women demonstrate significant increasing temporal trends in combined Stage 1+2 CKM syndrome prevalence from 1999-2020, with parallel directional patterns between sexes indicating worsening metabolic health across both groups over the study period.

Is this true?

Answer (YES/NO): NO